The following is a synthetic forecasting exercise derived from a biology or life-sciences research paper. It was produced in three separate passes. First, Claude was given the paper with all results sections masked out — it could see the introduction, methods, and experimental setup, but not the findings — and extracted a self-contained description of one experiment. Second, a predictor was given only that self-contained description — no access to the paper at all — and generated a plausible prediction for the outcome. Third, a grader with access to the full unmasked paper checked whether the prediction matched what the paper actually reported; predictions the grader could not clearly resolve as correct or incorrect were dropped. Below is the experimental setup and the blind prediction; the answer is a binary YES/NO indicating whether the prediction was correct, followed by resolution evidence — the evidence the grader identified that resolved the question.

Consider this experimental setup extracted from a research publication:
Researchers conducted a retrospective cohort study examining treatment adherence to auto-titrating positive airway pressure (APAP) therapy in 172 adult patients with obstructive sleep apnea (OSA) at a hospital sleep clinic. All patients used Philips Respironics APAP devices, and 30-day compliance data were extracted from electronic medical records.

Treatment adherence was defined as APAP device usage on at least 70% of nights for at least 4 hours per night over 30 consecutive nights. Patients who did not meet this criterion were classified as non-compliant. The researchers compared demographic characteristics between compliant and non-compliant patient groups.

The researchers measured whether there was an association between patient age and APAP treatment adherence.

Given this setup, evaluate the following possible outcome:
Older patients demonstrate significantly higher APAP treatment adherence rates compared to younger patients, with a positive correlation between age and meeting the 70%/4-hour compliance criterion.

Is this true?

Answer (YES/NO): YES